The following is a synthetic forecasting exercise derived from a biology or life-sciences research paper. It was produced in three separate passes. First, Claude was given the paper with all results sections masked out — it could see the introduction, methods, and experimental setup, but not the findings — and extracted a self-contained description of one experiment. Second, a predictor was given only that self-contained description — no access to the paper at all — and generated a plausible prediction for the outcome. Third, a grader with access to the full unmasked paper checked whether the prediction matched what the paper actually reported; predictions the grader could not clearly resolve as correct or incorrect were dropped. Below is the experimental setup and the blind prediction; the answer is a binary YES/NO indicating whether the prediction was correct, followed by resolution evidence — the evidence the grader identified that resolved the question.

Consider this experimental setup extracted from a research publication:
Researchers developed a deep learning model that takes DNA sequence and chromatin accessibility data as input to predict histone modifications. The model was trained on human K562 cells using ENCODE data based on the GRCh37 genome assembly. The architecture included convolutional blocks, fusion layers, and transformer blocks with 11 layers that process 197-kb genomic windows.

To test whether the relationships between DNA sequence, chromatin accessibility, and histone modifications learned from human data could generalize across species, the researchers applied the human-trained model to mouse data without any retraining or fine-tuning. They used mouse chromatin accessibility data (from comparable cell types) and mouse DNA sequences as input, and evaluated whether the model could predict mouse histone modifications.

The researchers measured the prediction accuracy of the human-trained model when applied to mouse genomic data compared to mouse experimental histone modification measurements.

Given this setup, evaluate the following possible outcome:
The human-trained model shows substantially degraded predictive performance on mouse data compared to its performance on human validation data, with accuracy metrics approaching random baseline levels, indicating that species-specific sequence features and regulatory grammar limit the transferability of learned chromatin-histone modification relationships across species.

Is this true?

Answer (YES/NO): NO